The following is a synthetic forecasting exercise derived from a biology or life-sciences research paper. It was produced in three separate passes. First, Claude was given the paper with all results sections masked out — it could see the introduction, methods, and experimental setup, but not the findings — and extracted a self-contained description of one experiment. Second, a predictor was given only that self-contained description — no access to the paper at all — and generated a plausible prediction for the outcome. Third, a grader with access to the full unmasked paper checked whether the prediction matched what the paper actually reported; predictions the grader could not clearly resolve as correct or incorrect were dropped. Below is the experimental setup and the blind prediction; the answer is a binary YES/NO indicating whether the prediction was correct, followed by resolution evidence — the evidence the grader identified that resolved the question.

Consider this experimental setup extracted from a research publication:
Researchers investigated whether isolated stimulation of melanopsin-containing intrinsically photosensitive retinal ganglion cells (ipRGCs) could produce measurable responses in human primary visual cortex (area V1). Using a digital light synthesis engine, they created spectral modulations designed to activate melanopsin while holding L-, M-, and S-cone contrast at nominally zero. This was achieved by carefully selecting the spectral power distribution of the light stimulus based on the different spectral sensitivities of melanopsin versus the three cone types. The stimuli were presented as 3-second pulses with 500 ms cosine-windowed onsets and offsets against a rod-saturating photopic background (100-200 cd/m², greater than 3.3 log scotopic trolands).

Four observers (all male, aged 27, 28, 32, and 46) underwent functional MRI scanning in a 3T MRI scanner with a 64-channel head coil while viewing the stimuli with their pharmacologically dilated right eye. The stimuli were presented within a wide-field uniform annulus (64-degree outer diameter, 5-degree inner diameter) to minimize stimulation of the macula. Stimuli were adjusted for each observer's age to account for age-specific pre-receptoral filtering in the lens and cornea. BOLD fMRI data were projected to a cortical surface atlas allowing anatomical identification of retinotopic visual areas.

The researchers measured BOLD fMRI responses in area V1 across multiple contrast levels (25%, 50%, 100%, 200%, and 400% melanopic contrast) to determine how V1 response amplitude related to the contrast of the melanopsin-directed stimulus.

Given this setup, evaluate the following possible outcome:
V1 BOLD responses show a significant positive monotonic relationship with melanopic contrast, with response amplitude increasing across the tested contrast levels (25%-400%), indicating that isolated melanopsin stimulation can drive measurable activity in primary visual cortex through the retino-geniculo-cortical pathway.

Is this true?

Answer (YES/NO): YES